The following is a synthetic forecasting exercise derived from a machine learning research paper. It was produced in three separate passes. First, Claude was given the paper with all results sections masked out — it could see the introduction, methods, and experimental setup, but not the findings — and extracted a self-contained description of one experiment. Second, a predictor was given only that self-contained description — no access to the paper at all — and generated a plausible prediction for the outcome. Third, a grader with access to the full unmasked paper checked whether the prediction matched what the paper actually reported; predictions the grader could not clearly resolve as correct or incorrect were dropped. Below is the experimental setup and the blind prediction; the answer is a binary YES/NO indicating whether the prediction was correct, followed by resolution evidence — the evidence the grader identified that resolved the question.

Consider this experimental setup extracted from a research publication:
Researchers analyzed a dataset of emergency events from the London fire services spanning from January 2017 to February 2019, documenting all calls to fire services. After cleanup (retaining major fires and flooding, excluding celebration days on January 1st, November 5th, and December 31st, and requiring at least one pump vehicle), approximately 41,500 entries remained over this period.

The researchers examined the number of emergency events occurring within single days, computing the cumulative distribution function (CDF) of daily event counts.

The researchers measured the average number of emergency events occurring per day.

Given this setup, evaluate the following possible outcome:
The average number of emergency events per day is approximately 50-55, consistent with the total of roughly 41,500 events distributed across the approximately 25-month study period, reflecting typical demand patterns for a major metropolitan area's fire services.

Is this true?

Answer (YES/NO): YES